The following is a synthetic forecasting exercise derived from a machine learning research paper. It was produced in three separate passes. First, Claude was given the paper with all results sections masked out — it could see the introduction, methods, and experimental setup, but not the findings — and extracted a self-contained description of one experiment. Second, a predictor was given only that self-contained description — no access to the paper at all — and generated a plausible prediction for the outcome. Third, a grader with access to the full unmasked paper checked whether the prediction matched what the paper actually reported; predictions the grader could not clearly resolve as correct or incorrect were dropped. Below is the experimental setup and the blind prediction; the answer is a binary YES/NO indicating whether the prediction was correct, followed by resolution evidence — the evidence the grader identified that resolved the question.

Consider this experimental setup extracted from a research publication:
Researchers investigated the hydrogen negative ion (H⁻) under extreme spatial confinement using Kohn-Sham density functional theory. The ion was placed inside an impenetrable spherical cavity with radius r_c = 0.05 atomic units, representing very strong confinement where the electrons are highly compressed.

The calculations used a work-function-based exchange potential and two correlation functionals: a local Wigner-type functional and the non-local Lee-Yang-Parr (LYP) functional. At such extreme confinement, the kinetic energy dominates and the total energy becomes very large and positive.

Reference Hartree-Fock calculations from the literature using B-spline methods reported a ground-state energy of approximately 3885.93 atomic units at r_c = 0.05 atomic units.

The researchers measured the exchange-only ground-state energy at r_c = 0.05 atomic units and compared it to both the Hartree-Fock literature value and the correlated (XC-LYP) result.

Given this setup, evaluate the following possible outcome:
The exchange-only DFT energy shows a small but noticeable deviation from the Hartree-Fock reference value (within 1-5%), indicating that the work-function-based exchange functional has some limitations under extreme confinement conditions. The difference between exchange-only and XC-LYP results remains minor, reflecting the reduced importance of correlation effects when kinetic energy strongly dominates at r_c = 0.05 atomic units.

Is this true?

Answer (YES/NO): NO